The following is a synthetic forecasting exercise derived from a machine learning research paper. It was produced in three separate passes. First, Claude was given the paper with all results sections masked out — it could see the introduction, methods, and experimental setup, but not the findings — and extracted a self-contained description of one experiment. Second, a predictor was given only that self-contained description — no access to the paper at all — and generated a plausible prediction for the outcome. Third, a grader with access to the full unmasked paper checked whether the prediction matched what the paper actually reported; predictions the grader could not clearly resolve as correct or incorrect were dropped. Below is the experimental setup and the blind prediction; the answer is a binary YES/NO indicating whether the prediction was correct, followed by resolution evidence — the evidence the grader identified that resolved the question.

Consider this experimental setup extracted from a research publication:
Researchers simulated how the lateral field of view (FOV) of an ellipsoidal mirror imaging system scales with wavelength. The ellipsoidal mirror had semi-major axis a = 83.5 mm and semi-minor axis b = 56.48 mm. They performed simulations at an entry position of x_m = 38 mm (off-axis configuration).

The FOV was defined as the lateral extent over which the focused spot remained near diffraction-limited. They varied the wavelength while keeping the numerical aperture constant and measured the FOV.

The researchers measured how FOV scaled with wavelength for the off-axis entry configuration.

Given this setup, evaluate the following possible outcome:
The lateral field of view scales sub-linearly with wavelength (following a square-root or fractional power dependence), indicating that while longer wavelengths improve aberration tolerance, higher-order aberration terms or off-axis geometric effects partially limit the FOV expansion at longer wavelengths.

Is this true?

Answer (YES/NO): NO